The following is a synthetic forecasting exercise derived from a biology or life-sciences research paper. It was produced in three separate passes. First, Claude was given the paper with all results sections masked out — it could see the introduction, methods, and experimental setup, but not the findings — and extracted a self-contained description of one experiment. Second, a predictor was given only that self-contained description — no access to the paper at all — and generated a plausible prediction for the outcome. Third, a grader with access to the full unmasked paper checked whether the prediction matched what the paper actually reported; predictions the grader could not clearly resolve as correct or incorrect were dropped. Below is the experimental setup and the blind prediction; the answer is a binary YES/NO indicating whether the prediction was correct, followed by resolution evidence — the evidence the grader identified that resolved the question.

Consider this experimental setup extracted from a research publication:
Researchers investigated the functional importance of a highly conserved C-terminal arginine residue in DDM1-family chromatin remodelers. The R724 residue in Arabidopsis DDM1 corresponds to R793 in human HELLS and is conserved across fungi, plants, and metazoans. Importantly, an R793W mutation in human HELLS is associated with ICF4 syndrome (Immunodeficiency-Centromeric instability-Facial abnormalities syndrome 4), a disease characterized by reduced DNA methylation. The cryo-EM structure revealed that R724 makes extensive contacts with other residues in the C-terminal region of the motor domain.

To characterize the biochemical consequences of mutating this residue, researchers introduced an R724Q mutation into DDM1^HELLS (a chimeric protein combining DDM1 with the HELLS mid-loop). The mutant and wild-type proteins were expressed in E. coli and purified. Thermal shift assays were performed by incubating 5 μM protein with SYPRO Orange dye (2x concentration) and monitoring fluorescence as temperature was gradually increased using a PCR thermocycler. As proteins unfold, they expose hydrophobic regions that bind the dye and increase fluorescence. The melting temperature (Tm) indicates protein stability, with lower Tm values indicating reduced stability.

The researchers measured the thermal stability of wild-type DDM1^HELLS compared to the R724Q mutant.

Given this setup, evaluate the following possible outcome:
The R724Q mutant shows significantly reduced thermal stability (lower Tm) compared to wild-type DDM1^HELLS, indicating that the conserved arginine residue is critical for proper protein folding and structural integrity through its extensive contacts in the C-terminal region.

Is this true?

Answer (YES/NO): YES